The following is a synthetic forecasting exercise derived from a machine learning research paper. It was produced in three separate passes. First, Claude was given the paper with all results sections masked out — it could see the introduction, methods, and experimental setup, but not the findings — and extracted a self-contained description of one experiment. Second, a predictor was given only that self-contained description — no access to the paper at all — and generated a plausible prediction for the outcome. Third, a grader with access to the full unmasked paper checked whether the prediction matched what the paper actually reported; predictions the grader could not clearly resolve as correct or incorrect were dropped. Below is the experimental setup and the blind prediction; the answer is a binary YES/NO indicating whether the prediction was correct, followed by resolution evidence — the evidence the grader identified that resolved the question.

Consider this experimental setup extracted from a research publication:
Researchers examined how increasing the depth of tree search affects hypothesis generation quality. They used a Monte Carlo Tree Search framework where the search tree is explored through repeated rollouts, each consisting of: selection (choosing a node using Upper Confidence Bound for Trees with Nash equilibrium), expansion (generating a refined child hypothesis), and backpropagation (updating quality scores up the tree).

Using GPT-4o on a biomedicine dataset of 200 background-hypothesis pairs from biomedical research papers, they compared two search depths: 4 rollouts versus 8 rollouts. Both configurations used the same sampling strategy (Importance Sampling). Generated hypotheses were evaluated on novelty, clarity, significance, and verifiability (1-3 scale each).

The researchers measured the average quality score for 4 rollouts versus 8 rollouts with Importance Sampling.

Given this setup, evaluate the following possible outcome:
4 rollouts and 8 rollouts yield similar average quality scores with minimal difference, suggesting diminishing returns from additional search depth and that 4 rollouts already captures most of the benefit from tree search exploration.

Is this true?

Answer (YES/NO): NO